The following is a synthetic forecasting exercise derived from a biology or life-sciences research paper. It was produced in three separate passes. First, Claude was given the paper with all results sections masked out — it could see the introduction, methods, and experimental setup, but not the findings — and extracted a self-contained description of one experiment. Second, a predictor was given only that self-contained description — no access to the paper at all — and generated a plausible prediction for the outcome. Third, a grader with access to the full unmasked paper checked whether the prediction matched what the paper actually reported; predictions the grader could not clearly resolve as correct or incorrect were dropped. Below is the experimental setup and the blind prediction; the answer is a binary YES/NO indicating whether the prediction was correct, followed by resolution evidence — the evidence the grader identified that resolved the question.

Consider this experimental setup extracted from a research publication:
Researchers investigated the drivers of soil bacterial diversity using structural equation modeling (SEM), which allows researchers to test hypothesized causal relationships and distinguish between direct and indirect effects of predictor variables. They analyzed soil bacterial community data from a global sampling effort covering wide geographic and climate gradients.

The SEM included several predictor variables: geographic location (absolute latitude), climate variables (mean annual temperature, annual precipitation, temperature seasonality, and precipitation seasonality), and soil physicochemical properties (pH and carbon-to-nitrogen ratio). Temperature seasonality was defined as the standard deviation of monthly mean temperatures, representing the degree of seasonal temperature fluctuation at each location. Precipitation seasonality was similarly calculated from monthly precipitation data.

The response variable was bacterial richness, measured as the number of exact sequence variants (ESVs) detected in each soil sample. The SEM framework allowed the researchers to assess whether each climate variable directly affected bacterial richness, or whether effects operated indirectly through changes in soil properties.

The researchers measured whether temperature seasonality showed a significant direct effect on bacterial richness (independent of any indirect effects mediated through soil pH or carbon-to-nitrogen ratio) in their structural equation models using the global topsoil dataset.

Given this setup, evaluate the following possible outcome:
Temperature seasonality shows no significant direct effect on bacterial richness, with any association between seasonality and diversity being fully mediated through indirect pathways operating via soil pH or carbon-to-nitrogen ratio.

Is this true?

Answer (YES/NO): NO